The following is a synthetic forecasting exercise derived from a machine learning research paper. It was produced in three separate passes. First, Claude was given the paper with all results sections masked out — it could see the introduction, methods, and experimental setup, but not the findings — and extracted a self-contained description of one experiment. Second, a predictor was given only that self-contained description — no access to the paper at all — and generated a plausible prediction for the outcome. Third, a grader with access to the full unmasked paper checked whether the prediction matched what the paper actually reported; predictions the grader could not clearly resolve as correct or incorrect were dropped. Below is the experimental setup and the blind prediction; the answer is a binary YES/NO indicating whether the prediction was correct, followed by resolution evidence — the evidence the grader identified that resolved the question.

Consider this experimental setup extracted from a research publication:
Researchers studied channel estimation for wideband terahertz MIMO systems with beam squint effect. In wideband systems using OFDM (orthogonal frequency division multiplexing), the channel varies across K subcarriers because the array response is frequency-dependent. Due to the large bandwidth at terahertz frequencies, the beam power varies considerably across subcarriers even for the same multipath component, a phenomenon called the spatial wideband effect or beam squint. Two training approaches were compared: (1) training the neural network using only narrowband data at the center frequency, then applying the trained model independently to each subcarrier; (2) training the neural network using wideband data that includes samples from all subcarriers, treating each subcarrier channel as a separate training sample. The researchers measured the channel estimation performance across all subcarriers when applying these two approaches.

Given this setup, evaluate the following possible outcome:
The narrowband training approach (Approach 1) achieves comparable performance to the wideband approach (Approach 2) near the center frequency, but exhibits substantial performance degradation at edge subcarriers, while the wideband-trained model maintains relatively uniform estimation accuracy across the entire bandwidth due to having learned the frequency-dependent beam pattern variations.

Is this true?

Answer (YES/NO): NO